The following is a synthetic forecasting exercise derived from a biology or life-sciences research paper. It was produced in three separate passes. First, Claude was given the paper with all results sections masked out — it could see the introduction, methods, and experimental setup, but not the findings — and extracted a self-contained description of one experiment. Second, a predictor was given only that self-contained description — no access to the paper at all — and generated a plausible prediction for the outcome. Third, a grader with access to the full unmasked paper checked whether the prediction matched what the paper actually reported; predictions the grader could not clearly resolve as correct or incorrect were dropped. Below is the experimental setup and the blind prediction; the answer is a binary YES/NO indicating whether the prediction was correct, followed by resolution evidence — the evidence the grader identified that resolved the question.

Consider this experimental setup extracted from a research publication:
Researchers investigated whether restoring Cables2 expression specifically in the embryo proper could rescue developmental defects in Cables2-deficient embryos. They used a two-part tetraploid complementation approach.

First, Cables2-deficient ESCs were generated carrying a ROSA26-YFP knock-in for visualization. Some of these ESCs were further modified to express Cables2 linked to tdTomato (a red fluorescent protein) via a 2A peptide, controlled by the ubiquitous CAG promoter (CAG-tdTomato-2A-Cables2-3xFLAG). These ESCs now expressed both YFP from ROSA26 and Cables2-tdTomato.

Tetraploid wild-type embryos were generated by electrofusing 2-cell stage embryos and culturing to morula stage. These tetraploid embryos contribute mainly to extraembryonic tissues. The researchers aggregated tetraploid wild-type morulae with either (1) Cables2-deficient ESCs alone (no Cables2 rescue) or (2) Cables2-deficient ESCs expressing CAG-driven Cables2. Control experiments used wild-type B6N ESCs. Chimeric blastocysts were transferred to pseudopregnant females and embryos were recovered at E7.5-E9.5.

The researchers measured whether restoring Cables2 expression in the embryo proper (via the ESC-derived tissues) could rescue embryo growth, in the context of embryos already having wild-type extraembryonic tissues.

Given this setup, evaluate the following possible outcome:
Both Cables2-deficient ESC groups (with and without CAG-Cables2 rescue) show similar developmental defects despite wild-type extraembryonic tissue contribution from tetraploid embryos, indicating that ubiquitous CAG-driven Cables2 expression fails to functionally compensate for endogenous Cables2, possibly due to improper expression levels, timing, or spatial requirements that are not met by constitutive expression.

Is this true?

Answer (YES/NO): NO